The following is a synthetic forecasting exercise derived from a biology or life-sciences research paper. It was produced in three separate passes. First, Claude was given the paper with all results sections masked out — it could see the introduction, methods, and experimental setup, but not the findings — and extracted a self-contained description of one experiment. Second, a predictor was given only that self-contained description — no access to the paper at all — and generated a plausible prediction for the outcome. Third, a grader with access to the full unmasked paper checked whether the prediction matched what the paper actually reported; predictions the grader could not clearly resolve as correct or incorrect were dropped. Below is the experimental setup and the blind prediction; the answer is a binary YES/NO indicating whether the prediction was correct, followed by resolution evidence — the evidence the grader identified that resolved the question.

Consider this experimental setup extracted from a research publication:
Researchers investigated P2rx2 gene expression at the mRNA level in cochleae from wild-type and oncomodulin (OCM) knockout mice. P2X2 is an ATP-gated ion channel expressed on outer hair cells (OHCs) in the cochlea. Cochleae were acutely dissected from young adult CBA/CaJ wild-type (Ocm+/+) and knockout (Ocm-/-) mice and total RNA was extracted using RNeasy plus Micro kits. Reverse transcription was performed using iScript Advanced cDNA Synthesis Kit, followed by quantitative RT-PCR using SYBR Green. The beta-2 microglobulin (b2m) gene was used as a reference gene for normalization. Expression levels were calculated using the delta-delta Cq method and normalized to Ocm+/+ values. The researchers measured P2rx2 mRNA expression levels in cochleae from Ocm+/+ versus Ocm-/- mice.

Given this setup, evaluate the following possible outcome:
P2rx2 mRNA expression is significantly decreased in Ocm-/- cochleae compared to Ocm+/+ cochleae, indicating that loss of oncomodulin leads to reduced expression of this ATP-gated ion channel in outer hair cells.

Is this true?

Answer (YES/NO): NO